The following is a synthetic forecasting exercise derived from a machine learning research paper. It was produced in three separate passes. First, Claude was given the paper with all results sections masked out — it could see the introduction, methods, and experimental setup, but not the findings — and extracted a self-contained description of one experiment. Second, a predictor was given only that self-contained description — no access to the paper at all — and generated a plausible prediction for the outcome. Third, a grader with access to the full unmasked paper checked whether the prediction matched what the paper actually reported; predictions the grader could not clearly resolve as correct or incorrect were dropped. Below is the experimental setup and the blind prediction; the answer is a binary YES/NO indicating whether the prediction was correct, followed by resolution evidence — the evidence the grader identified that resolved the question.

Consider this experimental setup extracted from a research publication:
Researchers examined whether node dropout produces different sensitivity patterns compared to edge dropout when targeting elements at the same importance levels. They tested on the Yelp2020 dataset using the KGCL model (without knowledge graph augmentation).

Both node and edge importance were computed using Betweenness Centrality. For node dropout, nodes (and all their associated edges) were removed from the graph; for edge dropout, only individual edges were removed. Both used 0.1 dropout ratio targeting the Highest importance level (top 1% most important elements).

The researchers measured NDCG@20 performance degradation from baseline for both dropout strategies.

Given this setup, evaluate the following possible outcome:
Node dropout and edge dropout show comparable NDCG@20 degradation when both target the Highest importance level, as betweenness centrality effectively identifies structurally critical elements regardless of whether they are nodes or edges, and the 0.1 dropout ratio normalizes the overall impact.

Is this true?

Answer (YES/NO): NO